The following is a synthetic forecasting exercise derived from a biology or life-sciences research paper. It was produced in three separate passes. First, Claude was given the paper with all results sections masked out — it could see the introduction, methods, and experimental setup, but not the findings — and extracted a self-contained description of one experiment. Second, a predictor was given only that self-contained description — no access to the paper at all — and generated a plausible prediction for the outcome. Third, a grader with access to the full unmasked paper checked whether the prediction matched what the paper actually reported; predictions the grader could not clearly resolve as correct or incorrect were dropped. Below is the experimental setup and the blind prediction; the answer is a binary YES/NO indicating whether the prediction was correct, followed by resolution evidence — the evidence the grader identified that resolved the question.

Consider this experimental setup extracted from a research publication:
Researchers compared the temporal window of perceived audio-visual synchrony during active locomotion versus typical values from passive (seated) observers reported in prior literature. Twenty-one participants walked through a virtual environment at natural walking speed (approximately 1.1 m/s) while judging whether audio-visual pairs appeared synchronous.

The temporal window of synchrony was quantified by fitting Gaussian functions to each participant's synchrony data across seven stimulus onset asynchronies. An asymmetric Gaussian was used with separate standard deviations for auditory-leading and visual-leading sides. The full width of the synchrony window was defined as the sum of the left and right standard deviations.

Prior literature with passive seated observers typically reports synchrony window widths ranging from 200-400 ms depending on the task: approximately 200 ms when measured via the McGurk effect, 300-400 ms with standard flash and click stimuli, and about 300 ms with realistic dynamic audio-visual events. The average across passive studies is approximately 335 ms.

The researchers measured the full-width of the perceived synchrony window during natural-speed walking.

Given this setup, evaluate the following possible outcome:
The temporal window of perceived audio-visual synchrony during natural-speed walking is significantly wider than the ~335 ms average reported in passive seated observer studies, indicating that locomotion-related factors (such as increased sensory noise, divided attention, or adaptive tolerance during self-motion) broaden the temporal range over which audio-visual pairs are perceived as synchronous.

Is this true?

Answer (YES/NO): YES